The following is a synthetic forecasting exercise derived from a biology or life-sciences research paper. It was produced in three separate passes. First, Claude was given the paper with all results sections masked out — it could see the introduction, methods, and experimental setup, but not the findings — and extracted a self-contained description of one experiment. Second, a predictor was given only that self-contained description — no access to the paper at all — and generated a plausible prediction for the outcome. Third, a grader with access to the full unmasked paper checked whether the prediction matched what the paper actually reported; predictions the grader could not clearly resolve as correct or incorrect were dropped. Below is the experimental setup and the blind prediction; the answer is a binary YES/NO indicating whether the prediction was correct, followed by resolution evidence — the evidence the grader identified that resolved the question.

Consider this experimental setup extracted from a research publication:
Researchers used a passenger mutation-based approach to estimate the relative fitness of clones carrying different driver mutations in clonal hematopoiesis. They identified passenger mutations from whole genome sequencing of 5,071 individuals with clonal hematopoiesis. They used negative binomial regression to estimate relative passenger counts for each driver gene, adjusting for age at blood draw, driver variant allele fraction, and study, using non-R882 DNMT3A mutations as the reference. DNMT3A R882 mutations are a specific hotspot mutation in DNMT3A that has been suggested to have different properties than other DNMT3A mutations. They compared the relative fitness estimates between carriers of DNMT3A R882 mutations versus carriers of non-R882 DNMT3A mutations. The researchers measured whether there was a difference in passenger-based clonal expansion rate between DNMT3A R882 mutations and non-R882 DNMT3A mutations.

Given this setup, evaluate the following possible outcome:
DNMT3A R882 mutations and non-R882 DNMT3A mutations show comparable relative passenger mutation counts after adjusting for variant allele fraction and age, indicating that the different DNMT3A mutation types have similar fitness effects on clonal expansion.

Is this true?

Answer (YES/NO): NO